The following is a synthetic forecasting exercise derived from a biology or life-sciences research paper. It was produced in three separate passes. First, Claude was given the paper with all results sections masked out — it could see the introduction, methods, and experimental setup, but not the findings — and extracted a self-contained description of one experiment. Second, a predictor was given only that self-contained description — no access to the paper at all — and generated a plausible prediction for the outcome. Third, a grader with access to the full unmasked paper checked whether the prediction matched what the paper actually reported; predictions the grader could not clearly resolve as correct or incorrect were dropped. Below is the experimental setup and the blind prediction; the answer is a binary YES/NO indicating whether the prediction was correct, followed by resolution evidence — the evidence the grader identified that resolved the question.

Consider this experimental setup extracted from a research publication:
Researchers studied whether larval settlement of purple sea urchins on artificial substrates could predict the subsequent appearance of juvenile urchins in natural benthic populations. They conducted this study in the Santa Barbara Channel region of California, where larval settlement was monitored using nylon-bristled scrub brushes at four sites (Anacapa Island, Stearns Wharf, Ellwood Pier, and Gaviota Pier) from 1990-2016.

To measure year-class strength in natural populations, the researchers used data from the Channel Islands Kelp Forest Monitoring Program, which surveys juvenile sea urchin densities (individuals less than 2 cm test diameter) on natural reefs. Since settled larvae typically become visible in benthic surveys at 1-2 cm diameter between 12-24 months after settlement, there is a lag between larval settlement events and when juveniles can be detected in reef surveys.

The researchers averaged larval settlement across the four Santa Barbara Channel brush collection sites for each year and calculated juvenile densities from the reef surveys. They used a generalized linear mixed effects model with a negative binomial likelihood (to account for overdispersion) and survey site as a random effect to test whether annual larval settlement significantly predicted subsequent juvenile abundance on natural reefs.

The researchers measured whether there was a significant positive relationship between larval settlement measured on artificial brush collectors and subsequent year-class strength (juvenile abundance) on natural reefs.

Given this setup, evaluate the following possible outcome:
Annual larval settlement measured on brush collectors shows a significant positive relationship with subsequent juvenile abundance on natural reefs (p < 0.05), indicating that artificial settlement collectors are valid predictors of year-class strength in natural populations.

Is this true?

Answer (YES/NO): YES